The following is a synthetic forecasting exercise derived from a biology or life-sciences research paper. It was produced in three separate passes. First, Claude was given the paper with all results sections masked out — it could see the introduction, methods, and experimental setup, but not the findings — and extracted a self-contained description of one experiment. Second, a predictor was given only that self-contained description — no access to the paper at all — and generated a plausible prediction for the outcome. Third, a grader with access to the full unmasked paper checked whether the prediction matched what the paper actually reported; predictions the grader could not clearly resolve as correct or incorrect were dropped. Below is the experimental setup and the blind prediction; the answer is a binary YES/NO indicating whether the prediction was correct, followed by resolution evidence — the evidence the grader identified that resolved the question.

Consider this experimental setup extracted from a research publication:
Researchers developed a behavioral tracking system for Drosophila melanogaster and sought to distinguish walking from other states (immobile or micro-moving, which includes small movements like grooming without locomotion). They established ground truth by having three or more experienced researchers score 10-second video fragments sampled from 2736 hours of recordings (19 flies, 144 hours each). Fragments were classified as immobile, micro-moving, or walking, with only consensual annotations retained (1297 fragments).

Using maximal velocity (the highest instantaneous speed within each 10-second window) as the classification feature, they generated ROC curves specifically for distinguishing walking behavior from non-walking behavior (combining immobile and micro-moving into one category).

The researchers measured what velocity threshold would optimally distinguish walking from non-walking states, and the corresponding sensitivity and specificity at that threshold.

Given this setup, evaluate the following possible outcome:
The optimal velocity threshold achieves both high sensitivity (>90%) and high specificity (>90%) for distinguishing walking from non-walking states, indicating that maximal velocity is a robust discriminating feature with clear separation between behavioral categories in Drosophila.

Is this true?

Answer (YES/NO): YES